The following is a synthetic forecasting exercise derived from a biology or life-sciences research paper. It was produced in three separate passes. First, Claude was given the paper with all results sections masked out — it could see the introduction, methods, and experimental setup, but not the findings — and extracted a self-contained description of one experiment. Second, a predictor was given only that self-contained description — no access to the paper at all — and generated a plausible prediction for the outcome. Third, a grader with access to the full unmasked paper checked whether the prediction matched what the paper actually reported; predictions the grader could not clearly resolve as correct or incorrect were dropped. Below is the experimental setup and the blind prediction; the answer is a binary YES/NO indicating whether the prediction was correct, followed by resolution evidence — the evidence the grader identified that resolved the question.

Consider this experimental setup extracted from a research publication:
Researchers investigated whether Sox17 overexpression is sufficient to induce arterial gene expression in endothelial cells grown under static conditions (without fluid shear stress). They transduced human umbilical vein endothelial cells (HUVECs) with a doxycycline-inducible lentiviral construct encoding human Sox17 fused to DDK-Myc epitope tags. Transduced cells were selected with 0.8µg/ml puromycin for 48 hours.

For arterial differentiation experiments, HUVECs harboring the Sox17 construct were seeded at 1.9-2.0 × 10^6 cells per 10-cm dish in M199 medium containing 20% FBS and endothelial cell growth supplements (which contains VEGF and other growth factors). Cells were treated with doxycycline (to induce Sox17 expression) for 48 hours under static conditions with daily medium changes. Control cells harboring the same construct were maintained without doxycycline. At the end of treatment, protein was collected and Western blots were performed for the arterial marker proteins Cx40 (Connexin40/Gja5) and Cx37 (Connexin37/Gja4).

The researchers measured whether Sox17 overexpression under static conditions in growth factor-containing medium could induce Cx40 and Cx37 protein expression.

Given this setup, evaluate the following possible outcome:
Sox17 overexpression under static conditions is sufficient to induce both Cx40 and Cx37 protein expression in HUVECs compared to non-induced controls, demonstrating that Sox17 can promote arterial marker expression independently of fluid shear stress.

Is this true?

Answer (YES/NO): YES